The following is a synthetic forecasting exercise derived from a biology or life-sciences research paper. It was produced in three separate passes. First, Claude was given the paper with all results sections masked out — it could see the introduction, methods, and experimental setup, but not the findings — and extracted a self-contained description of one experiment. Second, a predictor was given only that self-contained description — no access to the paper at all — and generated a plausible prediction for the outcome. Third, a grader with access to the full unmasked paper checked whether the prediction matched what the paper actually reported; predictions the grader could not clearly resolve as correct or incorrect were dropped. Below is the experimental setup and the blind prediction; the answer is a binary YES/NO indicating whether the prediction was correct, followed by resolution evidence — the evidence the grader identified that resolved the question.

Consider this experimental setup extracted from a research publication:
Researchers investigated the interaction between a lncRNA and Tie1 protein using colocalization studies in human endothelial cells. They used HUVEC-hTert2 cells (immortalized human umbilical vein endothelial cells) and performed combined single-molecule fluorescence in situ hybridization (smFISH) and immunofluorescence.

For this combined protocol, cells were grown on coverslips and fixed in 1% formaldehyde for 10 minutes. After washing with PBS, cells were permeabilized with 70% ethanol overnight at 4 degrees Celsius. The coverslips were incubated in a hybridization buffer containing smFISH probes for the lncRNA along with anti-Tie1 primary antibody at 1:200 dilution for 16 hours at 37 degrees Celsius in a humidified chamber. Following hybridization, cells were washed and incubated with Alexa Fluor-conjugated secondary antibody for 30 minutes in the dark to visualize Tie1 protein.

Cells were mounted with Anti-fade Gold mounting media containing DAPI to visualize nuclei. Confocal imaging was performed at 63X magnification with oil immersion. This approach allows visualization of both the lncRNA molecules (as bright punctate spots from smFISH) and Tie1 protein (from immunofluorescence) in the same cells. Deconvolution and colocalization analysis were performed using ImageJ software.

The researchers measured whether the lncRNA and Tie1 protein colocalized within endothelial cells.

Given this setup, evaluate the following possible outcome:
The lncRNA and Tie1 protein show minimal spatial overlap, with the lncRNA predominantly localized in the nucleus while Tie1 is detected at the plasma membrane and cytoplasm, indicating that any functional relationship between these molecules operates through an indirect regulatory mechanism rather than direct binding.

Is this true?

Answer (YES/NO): NO